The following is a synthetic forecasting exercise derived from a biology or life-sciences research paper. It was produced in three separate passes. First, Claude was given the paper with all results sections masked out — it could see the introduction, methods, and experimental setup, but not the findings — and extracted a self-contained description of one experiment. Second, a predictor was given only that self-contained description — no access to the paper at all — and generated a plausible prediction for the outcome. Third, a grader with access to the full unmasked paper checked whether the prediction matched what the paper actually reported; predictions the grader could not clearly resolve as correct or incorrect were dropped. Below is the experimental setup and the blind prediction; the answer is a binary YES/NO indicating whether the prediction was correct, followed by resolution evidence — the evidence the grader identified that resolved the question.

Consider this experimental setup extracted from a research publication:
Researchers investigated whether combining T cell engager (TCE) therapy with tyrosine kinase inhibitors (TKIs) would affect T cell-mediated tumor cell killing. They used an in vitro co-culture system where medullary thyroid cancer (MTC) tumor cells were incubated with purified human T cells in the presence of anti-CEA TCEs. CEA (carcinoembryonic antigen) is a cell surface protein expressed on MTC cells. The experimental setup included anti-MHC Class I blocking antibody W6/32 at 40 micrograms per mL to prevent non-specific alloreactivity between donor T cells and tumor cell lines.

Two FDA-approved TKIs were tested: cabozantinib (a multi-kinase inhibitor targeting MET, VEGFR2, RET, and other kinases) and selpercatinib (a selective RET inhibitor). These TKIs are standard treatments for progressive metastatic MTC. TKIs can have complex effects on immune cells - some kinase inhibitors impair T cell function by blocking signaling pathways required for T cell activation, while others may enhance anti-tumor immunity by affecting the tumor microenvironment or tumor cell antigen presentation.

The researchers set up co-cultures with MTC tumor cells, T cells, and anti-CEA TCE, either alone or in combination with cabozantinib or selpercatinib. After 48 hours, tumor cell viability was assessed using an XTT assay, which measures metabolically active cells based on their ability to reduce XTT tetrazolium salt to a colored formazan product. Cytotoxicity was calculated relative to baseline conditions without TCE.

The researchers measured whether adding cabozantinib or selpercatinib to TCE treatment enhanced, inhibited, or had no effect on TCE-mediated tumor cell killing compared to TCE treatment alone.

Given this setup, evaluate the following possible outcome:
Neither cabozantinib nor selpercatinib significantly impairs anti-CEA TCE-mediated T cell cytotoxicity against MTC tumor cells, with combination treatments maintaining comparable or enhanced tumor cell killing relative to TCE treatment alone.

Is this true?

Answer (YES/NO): YES